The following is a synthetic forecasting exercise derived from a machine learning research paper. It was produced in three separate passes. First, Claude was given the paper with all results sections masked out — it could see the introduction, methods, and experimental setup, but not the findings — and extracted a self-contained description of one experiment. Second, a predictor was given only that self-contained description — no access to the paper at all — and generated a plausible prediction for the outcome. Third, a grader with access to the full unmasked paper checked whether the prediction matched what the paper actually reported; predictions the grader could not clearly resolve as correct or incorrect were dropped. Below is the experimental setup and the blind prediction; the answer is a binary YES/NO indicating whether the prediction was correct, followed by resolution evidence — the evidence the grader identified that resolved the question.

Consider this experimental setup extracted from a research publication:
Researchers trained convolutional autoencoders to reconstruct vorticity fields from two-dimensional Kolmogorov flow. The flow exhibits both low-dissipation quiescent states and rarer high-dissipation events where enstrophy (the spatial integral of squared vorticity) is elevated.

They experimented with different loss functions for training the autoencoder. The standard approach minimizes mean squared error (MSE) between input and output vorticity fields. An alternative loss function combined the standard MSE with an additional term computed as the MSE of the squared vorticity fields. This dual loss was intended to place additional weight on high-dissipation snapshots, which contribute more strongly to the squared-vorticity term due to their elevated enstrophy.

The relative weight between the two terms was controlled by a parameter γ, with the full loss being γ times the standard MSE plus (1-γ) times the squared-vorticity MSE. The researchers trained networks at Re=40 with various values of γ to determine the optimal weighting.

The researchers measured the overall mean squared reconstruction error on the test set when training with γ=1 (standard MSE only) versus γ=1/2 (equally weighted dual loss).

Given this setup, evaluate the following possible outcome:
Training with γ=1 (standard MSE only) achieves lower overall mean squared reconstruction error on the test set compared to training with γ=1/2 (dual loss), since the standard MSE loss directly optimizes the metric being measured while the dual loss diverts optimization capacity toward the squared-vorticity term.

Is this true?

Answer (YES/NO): NO